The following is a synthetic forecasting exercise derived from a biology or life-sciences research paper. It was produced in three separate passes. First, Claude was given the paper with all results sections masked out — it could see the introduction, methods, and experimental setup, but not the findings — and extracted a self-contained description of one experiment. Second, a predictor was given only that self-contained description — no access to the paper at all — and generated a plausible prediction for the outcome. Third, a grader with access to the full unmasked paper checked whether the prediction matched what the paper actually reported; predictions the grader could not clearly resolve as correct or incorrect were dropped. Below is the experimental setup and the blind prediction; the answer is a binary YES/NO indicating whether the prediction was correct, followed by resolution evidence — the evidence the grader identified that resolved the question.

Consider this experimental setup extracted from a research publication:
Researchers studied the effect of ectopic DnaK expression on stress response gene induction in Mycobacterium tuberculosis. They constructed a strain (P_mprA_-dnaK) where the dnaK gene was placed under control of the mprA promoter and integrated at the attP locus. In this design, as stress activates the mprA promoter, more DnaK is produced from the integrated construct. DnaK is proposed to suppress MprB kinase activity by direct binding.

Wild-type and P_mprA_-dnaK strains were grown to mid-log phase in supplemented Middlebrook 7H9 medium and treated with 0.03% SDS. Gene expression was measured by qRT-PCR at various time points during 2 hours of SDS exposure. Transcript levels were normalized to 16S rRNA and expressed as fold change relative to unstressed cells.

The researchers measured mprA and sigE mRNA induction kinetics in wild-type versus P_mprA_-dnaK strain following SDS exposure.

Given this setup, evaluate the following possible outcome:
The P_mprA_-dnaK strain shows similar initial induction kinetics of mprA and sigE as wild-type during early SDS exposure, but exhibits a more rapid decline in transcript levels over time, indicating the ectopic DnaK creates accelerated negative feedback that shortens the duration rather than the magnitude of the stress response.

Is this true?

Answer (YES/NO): NO